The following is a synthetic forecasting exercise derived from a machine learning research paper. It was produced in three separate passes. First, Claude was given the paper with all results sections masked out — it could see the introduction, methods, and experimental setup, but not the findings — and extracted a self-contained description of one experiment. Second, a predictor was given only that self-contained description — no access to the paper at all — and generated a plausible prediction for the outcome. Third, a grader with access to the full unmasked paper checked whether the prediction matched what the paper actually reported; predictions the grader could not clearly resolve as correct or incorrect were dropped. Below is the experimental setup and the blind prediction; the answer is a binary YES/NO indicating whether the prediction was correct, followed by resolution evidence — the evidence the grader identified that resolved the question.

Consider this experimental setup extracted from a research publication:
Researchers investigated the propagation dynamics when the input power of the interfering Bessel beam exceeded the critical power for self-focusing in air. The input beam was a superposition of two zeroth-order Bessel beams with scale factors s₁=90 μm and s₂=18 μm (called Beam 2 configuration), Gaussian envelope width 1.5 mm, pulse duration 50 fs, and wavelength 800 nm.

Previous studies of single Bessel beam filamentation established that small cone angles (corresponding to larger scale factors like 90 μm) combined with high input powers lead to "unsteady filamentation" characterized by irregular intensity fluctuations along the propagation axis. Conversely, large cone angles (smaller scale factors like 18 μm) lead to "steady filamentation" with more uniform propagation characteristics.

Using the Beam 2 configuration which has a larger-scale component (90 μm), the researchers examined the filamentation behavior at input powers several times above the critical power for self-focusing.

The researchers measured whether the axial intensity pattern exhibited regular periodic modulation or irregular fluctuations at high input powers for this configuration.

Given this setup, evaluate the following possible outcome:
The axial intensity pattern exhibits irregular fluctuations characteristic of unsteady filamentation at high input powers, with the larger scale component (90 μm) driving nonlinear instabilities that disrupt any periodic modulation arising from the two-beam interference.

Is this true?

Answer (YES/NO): NO